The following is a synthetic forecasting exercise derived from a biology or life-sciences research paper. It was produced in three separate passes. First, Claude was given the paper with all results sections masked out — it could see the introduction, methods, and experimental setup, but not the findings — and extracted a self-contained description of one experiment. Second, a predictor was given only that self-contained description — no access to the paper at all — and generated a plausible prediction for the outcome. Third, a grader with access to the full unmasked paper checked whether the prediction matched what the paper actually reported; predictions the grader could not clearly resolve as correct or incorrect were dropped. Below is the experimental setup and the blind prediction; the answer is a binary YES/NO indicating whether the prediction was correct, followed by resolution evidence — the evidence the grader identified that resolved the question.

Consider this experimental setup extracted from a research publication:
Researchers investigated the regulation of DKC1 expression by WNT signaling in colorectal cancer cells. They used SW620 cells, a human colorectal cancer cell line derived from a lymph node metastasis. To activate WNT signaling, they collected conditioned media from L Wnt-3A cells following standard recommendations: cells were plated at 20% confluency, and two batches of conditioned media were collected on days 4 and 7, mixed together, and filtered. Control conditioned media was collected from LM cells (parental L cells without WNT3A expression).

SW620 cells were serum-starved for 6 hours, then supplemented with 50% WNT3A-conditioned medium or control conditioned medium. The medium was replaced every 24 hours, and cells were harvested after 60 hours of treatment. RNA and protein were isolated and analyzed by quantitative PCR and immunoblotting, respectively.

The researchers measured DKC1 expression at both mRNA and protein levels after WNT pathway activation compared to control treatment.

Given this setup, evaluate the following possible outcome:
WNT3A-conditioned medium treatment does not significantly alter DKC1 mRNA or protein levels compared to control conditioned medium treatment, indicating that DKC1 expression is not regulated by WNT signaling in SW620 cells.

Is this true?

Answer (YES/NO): NO